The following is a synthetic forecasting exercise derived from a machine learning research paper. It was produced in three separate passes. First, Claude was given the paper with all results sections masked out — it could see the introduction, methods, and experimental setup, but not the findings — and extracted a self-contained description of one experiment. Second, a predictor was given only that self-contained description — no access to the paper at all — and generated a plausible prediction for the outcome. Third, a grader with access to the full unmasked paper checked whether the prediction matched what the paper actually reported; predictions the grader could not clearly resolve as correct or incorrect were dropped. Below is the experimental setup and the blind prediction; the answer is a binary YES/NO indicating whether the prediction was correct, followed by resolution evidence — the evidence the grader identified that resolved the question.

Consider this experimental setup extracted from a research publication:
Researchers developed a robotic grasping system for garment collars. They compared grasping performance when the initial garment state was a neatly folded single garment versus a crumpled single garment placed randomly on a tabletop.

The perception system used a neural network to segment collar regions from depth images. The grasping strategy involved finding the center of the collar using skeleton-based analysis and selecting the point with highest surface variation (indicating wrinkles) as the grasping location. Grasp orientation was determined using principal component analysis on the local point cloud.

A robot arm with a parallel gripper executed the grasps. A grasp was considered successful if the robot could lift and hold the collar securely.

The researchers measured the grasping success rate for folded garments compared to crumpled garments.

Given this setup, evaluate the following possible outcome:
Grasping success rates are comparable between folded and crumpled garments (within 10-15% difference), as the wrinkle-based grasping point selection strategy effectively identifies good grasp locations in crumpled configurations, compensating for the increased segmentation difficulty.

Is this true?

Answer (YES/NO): NO